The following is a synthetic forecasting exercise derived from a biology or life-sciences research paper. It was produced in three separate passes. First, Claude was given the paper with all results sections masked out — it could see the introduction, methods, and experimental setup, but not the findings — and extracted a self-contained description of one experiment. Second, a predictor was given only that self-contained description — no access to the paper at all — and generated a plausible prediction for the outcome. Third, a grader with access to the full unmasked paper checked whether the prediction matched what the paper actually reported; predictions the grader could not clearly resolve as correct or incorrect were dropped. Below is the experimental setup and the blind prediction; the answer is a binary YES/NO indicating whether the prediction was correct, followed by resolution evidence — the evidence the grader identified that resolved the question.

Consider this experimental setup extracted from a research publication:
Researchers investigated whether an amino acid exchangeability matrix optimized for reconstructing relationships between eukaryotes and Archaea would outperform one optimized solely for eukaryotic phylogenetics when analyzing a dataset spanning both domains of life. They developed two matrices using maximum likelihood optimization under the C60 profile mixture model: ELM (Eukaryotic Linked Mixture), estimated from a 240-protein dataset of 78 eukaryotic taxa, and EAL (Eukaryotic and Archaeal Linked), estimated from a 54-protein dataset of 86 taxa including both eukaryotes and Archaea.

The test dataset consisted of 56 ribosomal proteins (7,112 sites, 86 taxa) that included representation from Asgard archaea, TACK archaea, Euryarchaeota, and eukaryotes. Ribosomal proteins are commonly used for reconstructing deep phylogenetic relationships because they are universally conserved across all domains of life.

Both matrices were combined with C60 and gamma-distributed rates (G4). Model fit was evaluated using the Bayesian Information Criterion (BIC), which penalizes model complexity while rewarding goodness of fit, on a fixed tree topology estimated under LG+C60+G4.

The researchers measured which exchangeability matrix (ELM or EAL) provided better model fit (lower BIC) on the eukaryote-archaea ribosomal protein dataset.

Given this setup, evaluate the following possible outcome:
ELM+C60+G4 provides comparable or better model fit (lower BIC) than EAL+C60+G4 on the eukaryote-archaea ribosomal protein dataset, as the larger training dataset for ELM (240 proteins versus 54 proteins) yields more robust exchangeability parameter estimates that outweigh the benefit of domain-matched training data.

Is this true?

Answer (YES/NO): NO